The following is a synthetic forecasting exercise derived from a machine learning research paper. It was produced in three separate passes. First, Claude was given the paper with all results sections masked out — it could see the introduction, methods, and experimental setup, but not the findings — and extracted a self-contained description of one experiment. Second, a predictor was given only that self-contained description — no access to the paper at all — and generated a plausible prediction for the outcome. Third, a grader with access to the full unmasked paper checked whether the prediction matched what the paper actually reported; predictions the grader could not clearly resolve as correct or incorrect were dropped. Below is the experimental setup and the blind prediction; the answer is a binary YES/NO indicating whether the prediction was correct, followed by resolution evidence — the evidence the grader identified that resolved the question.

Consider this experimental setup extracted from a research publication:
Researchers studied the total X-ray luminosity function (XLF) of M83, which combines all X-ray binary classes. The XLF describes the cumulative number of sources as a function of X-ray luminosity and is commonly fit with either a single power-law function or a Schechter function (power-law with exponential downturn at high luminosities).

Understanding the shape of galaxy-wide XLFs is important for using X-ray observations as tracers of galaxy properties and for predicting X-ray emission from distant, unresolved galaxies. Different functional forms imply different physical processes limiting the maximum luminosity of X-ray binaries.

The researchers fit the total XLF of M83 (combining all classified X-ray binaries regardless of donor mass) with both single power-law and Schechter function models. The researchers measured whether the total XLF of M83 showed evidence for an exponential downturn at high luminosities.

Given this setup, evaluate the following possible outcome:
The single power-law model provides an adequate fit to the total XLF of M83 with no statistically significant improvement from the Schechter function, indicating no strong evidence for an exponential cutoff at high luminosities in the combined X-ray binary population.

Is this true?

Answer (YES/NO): YES